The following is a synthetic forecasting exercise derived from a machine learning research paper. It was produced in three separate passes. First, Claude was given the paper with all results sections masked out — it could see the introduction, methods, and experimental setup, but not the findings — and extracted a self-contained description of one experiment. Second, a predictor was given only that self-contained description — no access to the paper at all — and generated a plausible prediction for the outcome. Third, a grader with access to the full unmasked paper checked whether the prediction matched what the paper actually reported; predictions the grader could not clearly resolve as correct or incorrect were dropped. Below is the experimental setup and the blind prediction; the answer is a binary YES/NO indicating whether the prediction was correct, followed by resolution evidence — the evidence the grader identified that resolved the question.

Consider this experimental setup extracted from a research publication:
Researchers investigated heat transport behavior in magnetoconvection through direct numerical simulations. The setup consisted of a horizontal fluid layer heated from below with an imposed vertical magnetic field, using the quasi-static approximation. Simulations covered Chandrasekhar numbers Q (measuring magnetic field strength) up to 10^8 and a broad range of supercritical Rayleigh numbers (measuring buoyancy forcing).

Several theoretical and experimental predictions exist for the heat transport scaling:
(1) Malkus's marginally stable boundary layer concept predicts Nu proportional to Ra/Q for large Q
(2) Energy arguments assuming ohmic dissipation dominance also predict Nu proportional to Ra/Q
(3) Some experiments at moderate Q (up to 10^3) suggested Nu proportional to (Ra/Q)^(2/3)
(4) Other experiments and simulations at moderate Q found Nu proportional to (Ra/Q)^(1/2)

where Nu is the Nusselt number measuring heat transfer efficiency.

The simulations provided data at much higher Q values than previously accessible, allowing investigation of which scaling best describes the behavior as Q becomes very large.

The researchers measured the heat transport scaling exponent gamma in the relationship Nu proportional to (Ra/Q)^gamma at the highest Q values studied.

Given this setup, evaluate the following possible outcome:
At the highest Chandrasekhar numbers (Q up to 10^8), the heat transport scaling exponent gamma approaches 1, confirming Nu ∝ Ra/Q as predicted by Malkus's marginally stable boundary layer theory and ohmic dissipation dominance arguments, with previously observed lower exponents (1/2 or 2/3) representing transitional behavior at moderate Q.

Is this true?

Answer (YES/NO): YES